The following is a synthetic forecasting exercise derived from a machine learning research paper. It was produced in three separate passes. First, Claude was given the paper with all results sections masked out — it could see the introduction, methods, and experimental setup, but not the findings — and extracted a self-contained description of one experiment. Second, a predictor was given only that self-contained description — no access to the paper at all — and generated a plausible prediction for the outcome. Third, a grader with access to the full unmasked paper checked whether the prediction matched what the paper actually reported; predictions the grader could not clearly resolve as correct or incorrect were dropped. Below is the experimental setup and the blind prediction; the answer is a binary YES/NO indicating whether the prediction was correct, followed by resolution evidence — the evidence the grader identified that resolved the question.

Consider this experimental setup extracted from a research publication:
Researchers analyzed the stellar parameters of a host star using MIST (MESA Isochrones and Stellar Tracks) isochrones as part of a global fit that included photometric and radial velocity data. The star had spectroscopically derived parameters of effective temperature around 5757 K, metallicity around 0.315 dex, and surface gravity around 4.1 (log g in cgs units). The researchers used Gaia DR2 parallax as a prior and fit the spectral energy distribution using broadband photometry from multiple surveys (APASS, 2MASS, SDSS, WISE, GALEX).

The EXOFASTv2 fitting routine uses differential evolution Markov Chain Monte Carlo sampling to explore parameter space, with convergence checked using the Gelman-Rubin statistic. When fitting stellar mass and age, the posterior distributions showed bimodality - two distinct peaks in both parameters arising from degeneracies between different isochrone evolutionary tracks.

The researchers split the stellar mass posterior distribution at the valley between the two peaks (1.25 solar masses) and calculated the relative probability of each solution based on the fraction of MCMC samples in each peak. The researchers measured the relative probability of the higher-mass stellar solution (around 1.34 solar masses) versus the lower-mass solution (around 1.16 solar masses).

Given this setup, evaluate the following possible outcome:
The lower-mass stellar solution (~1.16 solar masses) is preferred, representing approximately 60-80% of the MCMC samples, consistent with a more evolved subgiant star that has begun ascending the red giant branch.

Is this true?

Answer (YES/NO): NO